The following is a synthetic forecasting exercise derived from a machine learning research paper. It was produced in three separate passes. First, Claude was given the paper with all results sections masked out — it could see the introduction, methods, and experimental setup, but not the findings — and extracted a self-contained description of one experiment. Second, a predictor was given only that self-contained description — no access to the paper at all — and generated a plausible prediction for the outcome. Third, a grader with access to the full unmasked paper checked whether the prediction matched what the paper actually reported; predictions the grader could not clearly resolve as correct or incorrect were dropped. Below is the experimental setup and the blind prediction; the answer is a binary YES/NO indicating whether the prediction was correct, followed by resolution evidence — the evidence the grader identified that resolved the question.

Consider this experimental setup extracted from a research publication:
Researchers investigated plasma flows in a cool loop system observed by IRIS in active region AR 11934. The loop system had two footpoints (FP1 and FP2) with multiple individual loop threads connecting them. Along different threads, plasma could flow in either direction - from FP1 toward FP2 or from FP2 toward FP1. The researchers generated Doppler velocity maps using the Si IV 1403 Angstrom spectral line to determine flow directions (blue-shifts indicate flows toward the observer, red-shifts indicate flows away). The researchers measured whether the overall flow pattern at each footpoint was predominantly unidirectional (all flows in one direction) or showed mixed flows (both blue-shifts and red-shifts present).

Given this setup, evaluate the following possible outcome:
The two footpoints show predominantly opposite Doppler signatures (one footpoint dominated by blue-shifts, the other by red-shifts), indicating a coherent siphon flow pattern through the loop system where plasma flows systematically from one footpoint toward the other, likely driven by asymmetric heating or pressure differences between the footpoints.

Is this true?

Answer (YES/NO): NO